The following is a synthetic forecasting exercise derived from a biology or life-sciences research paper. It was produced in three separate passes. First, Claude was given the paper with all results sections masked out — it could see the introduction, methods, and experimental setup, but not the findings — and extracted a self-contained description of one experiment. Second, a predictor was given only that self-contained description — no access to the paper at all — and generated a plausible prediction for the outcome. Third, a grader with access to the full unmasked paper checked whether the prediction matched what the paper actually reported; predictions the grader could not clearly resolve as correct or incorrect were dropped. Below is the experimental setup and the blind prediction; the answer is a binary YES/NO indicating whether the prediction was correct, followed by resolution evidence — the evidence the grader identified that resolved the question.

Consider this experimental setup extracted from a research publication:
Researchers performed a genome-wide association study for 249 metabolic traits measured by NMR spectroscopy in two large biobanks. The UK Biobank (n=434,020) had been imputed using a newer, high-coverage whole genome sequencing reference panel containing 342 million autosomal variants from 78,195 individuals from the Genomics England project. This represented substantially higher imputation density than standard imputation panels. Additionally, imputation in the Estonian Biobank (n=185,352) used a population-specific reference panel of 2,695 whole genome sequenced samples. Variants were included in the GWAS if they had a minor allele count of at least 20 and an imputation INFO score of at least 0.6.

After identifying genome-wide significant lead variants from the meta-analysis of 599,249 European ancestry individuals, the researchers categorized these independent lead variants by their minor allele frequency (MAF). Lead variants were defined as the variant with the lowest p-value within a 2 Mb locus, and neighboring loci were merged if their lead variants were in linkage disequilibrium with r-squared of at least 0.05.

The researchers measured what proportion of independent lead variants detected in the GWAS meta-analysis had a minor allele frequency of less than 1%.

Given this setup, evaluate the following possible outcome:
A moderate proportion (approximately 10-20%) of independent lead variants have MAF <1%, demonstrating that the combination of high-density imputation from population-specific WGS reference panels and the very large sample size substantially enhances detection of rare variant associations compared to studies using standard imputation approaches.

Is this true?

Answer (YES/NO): YES